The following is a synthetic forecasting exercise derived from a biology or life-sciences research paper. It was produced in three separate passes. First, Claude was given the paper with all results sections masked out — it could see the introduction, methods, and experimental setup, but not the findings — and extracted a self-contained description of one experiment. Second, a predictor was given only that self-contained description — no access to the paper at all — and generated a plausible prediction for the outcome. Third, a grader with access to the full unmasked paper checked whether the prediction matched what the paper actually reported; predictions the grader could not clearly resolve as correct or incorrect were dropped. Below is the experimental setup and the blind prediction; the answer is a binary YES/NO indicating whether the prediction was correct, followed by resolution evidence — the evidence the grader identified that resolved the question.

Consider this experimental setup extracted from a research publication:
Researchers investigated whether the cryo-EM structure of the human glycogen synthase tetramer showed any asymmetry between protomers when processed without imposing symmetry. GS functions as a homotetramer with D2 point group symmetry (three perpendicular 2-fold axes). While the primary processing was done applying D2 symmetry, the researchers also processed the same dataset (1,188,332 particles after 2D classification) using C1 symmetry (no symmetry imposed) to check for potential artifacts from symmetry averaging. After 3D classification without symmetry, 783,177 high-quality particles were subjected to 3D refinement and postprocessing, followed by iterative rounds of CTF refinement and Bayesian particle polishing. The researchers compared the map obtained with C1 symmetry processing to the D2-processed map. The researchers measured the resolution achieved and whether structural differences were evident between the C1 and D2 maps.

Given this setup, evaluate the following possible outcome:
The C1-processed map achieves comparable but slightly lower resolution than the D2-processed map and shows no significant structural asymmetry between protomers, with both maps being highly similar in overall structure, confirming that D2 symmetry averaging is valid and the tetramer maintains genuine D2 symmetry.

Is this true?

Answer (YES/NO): NO